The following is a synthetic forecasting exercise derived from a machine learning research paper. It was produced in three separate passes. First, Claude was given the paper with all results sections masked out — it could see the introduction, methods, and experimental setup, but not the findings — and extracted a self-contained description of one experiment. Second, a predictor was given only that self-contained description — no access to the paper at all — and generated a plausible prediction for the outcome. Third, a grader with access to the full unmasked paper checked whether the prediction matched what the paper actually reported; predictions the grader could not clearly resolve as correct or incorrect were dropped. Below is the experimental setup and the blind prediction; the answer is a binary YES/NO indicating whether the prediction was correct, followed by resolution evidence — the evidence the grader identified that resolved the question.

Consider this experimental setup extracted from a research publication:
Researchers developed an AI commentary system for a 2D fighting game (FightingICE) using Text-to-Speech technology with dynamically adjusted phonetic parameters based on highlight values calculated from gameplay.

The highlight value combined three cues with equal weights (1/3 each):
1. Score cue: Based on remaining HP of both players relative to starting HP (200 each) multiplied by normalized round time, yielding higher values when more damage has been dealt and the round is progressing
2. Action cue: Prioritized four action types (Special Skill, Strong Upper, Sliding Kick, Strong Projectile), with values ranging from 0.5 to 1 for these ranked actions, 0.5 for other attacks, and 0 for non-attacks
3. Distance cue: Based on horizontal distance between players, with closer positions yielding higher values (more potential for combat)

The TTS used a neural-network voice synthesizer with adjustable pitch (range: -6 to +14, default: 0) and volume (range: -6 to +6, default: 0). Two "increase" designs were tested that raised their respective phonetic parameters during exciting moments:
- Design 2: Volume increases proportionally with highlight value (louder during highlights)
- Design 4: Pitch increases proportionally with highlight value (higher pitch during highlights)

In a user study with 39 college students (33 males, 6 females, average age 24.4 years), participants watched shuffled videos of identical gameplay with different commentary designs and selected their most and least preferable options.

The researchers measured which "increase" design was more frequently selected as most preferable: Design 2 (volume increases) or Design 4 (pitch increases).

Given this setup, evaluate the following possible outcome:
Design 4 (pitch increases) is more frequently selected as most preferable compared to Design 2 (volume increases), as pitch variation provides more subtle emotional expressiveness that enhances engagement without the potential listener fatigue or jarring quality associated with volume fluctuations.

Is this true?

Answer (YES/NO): NO